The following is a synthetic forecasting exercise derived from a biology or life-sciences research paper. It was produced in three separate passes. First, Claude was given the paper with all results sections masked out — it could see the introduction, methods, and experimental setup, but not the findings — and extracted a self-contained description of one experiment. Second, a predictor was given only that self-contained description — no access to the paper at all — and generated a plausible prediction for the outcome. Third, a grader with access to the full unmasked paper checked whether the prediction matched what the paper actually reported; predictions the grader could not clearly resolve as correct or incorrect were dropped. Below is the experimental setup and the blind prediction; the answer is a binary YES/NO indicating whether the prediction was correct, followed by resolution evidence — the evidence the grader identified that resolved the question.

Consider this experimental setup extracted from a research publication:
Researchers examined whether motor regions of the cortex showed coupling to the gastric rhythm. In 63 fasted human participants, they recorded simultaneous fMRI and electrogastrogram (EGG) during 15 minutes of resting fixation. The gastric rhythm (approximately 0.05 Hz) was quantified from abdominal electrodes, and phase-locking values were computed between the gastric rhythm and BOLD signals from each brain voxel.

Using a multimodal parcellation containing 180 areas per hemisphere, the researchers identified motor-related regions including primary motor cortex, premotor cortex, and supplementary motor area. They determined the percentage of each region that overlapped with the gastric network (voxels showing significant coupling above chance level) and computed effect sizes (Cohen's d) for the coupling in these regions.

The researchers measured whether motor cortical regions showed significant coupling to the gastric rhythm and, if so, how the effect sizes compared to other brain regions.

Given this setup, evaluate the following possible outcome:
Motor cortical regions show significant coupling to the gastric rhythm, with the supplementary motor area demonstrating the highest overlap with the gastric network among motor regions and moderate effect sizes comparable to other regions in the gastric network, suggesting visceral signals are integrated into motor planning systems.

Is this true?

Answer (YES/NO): NO